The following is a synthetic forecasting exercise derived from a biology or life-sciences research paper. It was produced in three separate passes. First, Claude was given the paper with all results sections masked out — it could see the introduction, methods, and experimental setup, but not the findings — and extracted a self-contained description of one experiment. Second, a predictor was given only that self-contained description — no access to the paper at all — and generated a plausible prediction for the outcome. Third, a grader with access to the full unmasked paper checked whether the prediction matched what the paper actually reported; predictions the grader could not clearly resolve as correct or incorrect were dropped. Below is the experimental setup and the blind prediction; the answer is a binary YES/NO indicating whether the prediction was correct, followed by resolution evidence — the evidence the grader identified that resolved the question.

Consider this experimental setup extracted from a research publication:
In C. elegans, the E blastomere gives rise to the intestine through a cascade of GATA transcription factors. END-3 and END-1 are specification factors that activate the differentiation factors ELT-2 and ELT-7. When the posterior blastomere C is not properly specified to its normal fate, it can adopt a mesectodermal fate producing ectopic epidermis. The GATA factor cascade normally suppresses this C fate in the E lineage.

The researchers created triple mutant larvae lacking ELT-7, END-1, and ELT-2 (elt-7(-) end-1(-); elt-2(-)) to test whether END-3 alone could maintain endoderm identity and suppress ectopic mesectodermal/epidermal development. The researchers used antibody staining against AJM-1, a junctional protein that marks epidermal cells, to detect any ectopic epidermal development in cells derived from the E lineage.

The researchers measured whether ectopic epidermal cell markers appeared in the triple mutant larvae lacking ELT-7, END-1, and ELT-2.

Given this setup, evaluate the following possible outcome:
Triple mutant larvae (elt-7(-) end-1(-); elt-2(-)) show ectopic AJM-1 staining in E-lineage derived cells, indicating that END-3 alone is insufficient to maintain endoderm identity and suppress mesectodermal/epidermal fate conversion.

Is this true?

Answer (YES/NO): NO